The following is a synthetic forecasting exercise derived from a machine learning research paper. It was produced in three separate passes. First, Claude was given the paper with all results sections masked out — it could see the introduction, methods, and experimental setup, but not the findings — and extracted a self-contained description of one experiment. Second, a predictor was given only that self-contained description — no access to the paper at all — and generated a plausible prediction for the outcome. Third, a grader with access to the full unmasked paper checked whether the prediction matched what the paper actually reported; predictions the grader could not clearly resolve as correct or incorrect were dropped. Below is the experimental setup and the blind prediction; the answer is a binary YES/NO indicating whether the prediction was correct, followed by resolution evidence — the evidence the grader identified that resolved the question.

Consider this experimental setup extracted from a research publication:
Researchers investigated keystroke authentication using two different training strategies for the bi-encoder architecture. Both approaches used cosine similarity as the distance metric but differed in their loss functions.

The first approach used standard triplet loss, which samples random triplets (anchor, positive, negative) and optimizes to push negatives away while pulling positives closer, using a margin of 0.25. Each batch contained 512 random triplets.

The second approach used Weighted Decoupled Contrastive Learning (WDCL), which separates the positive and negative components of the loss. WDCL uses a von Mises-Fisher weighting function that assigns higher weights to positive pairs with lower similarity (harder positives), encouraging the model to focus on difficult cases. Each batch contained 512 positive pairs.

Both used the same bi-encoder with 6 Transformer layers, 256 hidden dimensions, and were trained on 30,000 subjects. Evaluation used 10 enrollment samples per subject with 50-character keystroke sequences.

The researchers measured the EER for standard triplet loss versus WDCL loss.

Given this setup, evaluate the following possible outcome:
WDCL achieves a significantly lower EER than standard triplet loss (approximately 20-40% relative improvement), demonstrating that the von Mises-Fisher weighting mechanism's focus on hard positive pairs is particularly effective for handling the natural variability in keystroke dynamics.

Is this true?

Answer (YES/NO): NO